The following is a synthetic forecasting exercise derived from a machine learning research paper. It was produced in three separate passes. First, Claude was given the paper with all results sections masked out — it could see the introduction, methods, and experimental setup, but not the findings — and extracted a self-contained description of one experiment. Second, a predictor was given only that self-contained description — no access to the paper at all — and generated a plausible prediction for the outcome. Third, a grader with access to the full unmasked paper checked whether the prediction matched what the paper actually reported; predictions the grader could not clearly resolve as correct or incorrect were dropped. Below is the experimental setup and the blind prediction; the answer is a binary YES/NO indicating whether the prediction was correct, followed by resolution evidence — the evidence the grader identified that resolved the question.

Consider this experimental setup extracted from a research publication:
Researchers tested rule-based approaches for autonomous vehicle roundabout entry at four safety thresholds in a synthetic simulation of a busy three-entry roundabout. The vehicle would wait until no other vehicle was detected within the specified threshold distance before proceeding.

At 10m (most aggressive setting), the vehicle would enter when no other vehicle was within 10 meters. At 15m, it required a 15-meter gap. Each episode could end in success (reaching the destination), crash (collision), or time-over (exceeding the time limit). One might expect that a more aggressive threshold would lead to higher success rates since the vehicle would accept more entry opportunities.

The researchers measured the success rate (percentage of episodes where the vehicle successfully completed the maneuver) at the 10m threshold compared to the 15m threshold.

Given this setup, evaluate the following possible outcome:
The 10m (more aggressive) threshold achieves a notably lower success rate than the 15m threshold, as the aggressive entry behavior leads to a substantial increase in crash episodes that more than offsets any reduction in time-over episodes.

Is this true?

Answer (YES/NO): YES